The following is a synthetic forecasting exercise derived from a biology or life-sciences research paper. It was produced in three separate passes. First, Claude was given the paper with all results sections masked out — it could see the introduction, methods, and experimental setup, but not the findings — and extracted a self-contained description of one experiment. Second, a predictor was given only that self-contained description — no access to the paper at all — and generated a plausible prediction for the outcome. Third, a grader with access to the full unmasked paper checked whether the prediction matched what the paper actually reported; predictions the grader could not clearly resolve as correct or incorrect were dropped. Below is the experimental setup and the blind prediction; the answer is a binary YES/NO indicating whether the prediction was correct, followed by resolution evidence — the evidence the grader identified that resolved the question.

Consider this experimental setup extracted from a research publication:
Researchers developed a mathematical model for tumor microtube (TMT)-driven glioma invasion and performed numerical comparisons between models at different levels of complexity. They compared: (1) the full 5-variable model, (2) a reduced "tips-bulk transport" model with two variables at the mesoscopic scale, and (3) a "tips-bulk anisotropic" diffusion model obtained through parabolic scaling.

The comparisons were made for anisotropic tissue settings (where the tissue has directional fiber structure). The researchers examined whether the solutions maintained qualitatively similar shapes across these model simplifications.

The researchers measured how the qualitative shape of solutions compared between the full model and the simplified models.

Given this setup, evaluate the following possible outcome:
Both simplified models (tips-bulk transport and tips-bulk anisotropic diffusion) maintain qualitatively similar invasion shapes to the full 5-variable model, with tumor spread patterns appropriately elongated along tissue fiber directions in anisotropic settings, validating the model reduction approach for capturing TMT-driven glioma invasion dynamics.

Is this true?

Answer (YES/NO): YES